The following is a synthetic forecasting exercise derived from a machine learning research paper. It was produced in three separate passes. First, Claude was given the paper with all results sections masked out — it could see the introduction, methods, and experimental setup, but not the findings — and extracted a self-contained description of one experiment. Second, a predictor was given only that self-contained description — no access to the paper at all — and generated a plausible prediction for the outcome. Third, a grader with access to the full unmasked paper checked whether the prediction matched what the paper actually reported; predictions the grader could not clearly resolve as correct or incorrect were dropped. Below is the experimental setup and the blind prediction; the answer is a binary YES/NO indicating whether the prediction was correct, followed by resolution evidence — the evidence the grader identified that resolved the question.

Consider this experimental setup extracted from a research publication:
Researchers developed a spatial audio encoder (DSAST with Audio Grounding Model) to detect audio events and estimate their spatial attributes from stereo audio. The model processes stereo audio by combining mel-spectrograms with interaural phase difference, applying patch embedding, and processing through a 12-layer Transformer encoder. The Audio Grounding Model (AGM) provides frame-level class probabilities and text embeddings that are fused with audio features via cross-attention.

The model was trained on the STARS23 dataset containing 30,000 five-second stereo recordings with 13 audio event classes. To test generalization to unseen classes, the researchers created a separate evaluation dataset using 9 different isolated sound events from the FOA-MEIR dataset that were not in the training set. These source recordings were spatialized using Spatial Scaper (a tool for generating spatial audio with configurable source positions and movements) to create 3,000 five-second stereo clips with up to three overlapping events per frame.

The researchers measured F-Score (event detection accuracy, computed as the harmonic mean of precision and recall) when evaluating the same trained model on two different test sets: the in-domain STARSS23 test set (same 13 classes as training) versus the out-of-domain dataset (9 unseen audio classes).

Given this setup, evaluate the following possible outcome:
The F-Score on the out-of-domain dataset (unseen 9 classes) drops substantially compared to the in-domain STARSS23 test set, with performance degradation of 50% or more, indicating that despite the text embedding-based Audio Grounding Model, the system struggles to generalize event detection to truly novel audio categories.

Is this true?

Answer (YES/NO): NO